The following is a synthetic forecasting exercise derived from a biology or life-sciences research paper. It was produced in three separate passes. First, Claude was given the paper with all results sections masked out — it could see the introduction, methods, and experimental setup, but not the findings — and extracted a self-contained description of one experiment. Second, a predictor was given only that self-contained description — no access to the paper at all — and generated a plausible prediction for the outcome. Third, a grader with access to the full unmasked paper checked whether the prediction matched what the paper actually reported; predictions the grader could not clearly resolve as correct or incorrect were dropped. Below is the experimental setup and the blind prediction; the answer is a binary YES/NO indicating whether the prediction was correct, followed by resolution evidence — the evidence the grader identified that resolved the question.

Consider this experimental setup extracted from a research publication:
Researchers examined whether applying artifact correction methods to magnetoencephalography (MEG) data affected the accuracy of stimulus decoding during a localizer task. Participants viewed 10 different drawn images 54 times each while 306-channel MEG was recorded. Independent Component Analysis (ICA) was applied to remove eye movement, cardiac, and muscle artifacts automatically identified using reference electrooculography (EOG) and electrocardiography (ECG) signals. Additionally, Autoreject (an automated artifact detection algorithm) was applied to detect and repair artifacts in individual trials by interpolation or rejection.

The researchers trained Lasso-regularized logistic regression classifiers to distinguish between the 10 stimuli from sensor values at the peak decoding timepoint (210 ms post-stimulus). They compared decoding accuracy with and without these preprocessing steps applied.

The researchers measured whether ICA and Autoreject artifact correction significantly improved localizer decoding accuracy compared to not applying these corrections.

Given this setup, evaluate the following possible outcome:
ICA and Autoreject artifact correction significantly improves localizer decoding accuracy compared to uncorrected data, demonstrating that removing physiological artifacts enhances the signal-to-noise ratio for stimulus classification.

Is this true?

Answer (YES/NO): NO